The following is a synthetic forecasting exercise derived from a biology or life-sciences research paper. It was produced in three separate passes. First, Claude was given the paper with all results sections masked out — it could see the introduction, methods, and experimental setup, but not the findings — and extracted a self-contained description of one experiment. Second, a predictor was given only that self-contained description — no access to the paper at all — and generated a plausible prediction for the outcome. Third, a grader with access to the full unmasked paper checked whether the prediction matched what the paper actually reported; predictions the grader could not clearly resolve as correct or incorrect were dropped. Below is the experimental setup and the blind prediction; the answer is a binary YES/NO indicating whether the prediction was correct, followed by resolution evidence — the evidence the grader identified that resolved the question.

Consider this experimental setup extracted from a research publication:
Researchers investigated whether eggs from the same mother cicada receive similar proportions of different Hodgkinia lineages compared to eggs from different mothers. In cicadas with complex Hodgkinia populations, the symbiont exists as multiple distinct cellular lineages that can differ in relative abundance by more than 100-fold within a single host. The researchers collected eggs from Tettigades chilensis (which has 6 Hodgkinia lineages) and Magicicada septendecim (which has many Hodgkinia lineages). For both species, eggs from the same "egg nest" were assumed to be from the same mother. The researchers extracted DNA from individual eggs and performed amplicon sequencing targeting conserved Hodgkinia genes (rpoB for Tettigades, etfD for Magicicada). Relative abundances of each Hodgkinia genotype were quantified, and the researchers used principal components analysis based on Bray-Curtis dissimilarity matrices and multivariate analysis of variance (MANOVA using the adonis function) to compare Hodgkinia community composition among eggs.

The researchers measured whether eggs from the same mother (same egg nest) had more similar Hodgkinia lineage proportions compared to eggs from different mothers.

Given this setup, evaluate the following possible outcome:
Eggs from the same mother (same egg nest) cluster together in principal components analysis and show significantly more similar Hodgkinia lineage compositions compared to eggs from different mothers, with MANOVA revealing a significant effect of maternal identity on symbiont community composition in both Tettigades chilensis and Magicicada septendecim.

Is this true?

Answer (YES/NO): NO